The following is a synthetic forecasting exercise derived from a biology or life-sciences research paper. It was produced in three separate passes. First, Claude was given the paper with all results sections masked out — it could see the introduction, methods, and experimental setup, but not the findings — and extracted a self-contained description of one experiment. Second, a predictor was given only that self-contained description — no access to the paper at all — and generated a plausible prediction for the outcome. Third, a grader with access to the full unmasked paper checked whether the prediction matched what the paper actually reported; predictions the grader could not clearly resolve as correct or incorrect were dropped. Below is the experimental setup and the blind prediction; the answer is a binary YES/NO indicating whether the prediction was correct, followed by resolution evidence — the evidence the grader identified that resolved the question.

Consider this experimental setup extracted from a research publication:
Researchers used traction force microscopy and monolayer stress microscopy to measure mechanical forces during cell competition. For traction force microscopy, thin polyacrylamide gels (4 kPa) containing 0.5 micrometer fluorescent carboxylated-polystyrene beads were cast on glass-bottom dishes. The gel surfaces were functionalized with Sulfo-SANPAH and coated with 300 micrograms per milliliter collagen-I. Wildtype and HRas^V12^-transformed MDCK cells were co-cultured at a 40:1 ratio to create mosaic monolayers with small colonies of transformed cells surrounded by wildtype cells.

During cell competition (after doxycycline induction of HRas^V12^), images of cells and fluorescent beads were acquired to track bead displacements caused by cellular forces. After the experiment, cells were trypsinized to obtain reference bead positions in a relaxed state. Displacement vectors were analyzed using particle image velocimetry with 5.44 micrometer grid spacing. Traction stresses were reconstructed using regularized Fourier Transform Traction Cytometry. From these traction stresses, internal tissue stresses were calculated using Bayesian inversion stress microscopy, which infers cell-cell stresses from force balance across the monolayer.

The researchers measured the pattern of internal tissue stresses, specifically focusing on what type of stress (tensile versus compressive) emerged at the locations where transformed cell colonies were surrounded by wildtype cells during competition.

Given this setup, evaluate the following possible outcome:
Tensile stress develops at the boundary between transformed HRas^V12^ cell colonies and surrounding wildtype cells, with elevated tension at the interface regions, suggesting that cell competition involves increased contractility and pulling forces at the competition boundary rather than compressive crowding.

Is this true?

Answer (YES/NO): NO